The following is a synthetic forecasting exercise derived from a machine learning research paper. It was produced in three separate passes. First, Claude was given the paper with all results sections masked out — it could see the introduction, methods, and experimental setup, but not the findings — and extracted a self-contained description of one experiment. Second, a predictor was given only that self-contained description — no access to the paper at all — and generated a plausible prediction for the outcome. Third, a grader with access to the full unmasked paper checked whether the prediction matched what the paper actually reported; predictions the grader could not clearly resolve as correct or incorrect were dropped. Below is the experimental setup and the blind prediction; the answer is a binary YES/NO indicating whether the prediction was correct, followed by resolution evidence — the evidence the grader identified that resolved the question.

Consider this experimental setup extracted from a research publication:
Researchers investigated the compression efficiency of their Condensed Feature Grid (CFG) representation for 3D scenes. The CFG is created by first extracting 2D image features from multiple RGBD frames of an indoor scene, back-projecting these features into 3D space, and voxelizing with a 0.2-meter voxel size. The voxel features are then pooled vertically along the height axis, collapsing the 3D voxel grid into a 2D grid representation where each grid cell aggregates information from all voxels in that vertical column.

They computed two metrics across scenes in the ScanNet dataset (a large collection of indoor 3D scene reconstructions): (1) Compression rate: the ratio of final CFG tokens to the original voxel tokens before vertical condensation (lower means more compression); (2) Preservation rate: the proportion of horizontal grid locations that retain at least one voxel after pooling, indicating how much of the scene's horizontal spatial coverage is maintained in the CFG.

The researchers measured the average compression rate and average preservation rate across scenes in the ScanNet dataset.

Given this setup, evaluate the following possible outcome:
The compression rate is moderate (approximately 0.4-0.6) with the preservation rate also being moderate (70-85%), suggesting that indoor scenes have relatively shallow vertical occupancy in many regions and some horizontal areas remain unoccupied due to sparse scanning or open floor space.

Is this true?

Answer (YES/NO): NO